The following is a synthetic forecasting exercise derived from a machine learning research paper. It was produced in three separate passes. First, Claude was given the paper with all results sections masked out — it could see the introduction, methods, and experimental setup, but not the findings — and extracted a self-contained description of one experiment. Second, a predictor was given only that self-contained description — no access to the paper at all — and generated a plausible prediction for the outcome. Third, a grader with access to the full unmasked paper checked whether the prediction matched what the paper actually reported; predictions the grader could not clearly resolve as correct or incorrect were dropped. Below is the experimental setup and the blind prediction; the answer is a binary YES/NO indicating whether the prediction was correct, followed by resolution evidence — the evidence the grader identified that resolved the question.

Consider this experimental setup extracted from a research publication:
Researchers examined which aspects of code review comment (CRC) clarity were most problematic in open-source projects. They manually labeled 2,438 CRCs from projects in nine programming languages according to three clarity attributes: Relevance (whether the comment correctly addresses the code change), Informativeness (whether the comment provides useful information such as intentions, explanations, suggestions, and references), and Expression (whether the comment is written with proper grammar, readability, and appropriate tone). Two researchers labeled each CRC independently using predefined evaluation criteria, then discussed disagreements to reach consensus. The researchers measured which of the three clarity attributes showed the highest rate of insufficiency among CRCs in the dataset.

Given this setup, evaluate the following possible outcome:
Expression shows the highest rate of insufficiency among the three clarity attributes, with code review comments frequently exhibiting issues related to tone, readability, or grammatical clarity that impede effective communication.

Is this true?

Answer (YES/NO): NO